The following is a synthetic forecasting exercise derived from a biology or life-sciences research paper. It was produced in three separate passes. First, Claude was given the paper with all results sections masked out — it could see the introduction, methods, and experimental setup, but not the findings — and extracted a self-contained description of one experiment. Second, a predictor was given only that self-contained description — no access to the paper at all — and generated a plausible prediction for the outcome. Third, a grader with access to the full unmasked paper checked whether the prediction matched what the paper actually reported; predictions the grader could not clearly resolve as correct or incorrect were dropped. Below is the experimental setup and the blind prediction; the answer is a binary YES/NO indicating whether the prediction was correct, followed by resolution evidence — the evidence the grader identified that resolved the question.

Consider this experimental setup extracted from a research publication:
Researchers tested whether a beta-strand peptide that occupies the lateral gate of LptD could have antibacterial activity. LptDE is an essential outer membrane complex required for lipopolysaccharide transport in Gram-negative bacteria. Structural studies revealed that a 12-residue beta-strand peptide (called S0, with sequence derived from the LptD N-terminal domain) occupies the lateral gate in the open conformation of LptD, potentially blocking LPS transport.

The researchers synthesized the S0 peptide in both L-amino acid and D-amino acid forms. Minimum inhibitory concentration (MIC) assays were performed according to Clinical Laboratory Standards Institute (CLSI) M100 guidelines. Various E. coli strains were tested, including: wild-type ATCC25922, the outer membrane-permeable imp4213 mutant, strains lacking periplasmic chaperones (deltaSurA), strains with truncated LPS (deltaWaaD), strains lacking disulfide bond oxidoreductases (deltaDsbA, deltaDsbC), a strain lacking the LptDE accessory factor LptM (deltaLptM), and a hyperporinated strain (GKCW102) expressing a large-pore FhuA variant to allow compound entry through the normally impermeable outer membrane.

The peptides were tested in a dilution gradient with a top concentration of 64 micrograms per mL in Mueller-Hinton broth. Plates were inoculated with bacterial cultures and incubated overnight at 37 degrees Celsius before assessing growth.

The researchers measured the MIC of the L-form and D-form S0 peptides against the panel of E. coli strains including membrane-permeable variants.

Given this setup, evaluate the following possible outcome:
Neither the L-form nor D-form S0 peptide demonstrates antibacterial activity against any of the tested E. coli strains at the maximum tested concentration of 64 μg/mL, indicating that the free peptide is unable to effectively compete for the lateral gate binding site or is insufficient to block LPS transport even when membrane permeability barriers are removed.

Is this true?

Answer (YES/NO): NO